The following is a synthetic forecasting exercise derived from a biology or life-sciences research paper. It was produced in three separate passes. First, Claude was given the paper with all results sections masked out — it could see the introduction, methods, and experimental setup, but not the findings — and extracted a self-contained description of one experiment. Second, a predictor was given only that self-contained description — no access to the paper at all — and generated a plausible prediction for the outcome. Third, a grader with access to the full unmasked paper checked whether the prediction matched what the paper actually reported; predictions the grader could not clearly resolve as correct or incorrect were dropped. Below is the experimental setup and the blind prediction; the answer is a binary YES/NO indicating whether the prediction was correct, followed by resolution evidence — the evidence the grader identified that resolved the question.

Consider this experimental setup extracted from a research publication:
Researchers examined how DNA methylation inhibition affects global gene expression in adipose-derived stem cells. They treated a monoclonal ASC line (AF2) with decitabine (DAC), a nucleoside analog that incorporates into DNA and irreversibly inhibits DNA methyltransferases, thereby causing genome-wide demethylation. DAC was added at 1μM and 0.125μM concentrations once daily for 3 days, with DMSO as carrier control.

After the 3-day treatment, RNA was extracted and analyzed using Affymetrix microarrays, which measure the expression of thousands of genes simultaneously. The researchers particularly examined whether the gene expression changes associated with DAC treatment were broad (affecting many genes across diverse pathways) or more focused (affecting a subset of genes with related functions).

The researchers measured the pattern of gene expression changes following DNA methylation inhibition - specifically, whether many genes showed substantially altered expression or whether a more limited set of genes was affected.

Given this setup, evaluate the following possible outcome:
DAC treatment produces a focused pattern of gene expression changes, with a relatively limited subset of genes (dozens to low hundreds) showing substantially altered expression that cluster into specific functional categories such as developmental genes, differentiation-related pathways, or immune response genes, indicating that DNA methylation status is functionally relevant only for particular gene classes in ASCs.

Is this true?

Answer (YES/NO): NO